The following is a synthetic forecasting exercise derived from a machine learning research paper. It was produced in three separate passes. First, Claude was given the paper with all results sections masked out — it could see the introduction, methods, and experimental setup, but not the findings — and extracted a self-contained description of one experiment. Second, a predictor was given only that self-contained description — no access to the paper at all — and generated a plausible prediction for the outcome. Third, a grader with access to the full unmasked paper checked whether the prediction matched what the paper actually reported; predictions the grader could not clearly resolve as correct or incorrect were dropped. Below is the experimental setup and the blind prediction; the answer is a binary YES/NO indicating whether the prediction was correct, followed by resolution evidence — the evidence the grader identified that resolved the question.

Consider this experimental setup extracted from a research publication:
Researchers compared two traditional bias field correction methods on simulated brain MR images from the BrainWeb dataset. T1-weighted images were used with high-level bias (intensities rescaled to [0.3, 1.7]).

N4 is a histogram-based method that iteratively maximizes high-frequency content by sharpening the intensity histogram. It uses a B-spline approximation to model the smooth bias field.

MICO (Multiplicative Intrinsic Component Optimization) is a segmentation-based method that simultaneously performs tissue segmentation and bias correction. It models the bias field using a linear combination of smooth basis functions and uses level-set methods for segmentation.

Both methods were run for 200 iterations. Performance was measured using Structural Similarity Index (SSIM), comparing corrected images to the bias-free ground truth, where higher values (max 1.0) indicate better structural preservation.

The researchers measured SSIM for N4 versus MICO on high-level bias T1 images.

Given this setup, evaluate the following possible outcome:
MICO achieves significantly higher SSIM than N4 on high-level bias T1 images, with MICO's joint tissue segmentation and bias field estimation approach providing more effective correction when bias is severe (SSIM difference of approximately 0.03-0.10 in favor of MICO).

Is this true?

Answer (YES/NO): NO